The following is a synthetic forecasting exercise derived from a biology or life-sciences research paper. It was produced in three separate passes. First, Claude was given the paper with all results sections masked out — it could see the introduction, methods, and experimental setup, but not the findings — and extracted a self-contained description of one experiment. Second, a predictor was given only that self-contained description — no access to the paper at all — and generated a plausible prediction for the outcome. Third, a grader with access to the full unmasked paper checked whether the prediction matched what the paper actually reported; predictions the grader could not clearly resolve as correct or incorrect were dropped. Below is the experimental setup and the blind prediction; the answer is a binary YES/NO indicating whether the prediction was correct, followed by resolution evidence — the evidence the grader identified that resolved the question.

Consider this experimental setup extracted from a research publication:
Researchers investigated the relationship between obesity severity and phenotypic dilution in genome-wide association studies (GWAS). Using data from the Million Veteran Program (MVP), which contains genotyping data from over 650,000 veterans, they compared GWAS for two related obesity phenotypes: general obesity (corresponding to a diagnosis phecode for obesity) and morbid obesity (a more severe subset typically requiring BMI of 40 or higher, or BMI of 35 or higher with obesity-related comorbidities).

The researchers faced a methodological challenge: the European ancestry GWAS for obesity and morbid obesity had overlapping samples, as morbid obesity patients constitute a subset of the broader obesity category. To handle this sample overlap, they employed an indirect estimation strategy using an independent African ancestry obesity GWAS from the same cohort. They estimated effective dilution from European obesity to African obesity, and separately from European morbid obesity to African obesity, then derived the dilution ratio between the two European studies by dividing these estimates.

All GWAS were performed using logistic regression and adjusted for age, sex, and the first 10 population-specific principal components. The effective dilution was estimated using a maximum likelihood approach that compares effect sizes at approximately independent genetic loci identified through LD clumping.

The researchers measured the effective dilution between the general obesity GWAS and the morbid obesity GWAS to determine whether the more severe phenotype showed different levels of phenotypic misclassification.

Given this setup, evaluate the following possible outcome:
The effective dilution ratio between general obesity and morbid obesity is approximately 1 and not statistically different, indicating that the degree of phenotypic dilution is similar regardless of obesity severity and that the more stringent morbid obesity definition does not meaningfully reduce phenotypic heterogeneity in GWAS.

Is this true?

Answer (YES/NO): NO